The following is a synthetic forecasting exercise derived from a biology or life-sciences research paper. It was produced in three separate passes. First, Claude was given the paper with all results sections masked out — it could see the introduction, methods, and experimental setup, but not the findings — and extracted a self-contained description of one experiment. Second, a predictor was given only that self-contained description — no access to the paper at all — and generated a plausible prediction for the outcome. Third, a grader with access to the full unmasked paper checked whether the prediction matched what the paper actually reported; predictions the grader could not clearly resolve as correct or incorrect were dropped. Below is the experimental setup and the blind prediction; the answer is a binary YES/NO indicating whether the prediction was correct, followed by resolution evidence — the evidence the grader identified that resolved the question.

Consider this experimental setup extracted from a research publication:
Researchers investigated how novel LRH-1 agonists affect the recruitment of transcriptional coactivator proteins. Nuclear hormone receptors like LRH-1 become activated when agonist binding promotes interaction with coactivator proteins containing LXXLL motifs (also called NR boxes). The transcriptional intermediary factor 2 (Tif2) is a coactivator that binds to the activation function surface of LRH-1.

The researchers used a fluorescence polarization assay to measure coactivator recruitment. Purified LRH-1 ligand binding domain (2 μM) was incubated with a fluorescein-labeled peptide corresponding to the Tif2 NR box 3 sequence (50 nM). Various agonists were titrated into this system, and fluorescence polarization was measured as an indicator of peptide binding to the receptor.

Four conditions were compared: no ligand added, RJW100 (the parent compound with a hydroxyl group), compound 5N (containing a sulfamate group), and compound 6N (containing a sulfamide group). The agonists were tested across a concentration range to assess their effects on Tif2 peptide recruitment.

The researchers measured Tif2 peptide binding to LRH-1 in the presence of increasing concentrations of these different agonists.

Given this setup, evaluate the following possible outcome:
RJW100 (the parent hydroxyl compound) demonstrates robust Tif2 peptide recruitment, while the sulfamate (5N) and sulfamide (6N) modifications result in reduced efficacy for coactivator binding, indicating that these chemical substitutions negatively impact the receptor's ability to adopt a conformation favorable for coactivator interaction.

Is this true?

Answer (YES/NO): NO